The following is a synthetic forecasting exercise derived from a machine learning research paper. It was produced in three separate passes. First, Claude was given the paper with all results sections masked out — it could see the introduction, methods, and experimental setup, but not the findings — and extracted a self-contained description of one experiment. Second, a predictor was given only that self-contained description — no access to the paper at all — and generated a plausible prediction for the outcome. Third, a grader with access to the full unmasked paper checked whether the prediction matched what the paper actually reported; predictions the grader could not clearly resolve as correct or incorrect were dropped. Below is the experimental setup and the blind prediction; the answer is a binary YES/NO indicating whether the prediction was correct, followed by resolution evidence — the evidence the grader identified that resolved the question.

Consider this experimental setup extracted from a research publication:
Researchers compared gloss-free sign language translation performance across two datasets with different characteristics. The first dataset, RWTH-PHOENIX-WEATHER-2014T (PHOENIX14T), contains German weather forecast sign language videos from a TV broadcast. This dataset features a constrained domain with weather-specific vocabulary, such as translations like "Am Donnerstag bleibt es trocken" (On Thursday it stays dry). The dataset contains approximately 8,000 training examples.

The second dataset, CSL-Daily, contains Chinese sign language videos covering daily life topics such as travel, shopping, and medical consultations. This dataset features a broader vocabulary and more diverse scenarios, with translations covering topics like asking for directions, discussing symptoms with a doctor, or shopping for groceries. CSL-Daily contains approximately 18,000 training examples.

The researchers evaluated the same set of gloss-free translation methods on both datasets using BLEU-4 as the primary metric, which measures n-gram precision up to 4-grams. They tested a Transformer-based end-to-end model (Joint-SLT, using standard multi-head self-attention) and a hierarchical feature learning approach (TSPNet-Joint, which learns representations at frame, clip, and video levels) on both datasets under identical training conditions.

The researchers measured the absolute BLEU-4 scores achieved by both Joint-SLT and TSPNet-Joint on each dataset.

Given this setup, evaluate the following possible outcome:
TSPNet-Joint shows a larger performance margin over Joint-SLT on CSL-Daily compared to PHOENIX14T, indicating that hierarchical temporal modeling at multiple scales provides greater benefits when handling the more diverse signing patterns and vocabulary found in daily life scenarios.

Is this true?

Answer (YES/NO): NO